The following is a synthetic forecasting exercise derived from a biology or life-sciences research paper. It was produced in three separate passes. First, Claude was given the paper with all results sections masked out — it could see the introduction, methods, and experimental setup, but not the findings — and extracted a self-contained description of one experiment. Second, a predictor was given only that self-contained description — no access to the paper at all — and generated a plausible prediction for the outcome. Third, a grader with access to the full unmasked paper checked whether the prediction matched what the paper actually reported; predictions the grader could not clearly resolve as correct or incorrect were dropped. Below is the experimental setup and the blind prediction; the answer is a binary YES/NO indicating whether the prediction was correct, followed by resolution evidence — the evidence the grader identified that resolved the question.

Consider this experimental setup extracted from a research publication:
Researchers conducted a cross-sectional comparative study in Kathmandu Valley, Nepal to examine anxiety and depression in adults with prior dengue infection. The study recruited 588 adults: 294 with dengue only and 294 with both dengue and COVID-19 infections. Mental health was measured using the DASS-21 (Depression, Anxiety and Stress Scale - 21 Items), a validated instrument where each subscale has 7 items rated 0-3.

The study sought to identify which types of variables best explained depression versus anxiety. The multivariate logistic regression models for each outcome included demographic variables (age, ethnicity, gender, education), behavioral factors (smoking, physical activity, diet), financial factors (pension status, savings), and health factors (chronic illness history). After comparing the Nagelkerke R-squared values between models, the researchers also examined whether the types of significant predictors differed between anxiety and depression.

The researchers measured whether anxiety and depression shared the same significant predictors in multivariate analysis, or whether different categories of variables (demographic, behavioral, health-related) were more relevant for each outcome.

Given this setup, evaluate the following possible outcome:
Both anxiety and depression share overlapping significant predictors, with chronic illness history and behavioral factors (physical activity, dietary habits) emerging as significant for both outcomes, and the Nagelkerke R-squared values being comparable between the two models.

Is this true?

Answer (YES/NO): NO